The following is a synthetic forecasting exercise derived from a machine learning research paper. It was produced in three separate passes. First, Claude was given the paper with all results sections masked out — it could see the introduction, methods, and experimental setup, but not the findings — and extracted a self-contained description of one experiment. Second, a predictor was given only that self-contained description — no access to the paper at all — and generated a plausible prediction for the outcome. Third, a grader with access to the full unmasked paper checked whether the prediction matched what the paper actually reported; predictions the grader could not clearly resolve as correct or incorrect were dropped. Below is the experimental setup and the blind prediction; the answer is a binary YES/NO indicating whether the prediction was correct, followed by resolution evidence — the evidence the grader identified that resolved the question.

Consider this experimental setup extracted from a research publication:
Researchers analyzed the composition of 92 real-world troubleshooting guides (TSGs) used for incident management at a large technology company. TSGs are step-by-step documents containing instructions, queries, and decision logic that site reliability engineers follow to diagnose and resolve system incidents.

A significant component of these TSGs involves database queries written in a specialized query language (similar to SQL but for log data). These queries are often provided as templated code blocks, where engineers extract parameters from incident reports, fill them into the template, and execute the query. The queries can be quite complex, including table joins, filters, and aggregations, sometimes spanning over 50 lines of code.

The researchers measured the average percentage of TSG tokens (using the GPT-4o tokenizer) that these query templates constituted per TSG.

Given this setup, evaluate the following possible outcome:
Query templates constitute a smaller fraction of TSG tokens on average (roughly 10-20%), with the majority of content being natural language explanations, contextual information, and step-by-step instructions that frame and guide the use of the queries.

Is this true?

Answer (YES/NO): NO